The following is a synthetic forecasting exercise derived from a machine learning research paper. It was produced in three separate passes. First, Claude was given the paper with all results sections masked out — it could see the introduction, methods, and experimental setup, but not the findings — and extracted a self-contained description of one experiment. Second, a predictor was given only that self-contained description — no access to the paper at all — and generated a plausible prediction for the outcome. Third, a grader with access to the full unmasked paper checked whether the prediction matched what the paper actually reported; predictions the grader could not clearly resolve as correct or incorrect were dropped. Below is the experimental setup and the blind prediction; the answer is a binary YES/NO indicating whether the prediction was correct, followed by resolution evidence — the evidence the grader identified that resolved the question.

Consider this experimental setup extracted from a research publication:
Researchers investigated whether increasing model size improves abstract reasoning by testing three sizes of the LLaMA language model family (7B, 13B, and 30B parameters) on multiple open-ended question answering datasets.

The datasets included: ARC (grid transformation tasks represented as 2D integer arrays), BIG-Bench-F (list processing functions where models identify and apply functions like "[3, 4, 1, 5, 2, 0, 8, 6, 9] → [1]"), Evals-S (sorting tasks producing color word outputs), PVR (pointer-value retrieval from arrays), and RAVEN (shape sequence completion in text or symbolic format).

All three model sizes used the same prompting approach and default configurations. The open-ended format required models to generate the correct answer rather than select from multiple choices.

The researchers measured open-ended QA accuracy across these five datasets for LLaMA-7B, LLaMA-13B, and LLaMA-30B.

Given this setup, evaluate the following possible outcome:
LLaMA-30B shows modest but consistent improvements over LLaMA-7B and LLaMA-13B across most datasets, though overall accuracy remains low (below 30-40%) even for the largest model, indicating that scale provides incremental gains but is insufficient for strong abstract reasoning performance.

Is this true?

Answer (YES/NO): NO